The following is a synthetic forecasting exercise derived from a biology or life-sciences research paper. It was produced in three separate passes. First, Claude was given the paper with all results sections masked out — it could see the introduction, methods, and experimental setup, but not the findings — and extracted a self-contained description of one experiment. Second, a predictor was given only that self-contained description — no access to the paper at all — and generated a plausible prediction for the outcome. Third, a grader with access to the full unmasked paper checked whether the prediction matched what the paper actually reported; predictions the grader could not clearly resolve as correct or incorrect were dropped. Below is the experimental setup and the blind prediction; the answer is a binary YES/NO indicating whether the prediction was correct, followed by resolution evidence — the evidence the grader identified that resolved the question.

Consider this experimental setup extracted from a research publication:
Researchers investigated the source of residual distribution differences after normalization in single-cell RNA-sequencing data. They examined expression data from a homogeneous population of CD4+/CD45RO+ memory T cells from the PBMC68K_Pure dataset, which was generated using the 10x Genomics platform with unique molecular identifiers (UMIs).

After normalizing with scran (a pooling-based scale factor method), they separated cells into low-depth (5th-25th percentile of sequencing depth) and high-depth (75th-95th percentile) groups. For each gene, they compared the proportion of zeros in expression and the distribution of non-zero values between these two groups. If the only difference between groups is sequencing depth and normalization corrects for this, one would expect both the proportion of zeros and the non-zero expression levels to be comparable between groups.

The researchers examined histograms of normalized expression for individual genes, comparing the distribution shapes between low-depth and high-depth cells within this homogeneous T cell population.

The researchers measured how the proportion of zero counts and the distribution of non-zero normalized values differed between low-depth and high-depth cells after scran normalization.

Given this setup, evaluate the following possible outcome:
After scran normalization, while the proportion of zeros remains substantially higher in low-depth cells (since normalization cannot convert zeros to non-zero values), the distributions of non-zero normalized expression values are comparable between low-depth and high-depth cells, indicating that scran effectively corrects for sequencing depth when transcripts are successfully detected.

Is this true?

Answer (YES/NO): NO